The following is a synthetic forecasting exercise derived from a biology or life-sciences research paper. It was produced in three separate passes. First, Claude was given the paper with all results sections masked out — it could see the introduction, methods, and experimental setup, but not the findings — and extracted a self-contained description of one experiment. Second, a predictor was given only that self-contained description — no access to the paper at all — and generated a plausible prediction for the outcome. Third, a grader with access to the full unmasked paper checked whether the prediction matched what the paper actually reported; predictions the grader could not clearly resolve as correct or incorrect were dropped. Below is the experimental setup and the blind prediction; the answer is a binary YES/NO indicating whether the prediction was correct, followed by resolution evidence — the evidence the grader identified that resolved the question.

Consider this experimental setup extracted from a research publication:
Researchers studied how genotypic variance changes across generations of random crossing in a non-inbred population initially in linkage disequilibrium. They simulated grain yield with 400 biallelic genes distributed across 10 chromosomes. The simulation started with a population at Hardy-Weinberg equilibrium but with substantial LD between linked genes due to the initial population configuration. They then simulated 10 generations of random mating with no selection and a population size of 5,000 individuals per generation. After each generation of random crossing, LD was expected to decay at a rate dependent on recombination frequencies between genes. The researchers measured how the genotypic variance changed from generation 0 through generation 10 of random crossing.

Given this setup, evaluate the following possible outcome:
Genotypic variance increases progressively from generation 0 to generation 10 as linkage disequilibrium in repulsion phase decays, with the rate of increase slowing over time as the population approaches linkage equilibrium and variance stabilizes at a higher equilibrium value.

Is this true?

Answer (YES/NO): NO